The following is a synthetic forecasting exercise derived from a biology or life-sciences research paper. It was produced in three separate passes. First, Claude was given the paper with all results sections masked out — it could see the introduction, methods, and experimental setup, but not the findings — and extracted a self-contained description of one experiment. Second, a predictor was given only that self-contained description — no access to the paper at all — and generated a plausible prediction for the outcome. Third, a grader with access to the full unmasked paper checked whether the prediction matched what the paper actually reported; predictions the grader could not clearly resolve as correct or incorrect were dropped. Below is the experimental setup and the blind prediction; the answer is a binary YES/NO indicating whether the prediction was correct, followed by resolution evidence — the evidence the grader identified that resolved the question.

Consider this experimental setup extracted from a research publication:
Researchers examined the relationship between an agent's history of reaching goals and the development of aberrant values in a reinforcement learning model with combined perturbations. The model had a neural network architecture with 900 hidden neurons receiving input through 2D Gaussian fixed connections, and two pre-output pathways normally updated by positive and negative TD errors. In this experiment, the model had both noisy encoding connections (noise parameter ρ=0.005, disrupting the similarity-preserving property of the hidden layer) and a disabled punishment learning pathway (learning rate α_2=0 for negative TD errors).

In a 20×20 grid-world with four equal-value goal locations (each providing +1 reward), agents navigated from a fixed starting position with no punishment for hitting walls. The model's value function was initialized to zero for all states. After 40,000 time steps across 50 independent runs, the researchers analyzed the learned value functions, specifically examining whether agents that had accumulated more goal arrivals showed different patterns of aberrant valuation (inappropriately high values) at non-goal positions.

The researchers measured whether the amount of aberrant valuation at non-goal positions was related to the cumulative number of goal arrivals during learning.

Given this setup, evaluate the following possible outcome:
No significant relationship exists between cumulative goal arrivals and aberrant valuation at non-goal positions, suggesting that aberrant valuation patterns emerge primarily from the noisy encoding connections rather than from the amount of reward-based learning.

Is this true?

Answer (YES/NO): NO